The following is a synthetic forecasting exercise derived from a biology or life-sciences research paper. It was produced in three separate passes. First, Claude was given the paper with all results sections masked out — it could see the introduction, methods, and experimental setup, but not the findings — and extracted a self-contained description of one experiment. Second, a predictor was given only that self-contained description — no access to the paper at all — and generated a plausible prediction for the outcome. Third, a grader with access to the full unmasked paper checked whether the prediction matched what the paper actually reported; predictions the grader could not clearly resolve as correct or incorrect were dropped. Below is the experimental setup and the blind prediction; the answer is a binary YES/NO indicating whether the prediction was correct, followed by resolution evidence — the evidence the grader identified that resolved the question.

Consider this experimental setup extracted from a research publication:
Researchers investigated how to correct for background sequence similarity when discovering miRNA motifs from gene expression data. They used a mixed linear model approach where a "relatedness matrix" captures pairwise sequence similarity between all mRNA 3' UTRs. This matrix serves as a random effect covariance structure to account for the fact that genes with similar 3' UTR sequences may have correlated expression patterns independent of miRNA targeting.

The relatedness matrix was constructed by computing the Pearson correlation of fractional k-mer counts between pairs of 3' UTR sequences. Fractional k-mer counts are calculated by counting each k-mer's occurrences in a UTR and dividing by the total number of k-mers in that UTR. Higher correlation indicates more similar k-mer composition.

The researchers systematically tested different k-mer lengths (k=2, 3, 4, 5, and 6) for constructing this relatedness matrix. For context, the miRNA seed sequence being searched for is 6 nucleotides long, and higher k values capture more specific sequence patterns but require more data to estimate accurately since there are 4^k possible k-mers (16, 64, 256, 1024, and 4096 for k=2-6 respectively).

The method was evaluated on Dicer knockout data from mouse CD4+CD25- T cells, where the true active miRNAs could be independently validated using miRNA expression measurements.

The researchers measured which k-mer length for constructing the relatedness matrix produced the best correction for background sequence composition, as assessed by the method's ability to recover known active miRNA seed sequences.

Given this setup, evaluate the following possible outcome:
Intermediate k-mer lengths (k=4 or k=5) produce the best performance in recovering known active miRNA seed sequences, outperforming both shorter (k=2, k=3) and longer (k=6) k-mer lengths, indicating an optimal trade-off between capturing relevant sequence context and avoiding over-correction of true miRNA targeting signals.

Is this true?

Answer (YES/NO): NO